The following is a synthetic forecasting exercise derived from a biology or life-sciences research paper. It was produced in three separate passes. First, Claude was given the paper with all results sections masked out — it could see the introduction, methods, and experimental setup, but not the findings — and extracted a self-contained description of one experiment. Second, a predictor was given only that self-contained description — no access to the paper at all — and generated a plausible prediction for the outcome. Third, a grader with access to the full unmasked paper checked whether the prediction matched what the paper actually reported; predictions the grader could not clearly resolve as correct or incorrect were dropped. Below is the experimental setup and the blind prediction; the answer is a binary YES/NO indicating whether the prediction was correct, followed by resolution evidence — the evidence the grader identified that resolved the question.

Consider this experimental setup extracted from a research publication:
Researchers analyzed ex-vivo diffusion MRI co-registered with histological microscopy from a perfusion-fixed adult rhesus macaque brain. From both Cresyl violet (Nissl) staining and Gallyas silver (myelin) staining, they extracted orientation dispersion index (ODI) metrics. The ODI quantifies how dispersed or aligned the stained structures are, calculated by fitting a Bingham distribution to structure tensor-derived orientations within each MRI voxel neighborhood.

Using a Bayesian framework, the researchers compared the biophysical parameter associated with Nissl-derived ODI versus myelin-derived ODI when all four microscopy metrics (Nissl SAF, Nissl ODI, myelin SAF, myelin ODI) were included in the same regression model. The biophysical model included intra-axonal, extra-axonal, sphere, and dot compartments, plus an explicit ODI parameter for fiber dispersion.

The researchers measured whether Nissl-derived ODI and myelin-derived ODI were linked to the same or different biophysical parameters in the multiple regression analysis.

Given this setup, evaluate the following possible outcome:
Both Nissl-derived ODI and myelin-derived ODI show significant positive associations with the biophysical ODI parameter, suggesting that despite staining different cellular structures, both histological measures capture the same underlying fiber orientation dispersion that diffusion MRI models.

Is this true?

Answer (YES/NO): NO